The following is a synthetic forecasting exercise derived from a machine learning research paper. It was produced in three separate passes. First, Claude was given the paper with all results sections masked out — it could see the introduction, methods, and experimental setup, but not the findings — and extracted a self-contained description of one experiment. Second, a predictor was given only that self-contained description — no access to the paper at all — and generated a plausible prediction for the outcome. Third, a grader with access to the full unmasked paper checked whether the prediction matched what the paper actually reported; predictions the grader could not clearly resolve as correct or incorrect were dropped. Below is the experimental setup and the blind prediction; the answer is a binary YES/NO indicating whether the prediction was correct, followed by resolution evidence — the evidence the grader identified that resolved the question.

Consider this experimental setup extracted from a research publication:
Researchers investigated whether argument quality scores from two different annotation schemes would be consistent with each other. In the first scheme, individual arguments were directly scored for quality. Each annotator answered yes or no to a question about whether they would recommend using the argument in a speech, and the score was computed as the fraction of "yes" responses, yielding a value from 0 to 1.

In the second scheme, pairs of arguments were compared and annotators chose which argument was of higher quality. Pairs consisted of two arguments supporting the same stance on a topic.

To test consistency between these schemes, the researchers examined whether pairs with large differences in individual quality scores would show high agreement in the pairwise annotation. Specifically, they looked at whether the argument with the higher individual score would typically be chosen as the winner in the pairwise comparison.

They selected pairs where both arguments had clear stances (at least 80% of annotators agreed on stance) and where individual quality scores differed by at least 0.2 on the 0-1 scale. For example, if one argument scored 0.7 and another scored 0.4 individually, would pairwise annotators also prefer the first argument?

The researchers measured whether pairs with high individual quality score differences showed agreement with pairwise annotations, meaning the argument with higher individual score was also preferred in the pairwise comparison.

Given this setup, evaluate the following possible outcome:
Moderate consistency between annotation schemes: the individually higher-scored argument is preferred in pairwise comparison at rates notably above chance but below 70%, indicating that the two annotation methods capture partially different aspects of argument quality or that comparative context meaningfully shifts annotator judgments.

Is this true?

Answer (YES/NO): NO